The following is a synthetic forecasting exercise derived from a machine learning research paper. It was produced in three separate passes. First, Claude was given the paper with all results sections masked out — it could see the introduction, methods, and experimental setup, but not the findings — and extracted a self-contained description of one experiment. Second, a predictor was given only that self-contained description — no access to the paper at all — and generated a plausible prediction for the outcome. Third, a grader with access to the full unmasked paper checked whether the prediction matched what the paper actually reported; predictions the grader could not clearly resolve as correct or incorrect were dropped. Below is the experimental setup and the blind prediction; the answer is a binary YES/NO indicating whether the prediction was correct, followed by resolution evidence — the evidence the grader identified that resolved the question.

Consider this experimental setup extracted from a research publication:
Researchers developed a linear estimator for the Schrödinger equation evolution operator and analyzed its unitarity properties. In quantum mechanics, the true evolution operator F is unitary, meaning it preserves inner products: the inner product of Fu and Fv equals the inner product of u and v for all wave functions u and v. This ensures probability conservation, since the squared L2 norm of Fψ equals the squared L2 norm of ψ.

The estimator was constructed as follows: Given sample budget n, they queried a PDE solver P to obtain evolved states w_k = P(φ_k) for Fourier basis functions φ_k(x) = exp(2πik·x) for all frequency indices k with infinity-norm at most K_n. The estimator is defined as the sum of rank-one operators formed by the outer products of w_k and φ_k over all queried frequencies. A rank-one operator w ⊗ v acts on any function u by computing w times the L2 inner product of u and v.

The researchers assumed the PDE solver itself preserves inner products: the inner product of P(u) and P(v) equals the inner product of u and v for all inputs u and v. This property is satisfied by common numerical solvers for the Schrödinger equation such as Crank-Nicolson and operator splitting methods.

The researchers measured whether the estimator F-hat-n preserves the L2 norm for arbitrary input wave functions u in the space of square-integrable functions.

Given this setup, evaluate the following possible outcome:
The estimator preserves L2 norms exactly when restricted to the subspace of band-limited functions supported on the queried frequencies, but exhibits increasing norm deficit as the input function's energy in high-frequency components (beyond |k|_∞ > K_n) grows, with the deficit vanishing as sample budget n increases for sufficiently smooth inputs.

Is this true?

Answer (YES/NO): NO